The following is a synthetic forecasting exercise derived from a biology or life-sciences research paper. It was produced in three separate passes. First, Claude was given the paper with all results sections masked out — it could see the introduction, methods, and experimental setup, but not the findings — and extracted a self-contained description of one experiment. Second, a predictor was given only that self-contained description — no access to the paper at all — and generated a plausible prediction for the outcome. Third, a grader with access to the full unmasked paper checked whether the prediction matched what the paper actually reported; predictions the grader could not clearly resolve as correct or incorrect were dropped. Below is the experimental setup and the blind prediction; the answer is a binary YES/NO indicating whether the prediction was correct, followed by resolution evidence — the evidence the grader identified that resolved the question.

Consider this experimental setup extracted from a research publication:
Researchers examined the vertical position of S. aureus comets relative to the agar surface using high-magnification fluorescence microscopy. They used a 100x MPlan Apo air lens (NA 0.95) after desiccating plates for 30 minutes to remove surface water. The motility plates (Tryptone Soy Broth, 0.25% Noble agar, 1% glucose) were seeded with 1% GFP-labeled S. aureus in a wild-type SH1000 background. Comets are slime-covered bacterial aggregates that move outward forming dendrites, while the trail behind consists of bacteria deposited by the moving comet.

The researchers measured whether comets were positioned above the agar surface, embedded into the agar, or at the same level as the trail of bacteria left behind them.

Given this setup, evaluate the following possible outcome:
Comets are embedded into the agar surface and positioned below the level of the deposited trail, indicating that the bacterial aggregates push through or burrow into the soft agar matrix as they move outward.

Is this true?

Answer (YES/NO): NO